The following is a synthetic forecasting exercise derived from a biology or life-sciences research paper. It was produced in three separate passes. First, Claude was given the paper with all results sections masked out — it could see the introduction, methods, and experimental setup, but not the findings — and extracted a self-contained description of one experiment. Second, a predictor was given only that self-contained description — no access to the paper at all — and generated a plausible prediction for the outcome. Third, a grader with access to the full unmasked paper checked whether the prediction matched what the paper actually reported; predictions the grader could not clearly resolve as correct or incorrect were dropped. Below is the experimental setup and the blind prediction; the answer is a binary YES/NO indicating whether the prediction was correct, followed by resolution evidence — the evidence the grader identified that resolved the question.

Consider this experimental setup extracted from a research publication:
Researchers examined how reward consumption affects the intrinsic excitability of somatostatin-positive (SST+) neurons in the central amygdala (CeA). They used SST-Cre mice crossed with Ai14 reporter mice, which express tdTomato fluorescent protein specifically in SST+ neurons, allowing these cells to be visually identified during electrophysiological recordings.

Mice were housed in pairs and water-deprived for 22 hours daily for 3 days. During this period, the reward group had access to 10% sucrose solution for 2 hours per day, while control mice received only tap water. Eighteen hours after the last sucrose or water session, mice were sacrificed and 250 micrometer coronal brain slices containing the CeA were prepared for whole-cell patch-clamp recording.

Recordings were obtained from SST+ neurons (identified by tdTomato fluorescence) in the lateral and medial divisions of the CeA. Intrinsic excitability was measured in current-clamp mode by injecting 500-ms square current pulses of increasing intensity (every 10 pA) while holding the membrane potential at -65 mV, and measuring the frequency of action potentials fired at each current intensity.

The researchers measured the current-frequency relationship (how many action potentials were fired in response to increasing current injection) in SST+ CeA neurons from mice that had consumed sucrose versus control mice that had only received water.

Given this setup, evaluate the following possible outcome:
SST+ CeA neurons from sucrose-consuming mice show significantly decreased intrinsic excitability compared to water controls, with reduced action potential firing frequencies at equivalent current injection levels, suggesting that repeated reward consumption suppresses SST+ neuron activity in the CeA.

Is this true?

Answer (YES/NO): NO